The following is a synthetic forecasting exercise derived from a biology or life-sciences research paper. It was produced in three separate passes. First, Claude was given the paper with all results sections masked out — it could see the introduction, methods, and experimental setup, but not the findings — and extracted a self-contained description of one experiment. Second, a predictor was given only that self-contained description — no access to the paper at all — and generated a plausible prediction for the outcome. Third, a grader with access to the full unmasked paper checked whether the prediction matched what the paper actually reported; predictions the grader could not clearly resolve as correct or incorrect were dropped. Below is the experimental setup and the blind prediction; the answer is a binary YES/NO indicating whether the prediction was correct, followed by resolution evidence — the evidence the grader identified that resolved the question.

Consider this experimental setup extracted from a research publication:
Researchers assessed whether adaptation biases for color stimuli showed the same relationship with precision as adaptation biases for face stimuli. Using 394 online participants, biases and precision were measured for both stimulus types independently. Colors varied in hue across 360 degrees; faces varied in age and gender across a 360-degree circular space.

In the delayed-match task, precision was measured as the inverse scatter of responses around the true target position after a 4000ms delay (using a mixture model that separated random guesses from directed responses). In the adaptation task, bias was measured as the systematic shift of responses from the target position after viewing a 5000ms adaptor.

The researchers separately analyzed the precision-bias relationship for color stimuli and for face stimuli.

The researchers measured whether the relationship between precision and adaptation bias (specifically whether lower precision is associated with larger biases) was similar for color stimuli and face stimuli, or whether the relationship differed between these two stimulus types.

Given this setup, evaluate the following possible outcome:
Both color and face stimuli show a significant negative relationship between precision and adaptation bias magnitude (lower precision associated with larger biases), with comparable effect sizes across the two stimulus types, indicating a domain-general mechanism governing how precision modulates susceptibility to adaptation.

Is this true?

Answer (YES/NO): NO